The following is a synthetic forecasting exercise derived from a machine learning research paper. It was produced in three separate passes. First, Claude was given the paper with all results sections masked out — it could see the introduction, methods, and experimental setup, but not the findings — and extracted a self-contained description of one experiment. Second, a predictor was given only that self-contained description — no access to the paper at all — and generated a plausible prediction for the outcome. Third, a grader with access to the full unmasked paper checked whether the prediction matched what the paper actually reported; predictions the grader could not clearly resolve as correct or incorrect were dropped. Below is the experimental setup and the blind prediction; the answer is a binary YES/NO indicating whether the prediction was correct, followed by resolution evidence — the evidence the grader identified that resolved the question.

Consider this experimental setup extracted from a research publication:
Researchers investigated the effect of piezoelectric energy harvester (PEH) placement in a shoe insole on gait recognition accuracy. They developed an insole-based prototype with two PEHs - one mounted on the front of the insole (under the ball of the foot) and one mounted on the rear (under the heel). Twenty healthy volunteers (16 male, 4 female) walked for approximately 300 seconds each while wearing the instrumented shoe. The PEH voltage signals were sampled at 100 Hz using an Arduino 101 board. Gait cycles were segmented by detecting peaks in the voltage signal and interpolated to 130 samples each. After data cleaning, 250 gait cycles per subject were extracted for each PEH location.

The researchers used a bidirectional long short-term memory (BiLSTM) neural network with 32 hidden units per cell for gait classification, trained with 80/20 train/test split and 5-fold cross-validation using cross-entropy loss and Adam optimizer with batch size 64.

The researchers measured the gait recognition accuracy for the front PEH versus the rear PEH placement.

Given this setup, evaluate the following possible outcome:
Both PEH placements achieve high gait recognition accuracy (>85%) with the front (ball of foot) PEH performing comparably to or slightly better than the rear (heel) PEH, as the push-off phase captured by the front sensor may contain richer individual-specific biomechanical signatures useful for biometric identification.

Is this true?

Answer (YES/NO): NO